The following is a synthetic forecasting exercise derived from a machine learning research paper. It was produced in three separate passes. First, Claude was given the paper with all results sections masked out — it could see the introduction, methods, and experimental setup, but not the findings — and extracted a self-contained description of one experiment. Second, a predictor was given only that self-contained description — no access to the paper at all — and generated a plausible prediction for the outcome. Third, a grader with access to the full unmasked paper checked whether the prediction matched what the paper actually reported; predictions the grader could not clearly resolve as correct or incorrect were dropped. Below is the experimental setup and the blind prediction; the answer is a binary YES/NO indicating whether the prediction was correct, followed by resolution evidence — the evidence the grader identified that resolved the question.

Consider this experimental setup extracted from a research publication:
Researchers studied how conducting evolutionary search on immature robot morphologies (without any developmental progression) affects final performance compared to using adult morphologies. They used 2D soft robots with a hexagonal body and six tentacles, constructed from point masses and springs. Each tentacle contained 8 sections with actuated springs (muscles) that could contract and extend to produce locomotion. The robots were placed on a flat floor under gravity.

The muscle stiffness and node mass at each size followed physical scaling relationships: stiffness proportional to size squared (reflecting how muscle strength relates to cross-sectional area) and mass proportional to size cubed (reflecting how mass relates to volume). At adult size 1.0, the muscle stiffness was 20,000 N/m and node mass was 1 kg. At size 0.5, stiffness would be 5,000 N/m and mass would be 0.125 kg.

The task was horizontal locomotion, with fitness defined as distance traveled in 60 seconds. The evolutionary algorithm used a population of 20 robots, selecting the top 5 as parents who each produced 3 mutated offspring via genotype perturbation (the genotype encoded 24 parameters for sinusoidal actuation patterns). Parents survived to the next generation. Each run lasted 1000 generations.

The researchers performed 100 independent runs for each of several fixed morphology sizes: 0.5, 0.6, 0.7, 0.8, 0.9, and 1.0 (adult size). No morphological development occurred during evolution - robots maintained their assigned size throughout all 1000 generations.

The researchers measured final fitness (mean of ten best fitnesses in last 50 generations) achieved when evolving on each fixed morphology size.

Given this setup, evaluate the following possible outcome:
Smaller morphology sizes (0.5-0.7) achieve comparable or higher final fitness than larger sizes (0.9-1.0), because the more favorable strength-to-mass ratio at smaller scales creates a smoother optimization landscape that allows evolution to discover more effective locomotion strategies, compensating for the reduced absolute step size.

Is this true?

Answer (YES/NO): NO